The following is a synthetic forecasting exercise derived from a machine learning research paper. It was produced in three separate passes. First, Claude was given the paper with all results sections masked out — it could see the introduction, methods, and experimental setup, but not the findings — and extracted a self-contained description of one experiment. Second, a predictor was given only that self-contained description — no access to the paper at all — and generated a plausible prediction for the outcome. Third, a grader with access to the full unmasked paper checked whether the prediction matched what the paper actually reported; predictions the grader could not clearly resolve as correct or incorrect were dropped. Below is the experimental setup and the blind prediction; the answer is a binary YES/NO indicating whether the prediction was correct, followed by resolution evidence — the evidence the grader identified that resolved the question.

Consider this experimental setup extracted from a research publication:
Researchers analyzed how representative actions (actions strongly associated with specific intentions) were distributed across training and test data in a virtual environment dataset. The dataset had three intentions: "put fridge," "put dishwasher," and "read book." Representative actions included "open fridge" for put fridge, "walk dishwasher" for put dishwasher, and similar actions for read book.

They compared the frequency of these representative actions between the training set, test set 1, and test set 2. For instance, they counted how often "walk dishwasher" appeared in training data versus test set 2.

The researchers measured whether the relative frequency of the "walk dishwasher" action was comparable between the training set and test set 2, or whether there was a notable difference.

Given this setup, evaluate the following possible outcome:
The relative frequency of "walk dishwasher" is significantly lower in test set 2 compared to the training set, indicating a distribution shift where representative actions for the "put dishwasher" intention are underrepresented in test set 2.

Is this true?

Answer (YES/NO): YES